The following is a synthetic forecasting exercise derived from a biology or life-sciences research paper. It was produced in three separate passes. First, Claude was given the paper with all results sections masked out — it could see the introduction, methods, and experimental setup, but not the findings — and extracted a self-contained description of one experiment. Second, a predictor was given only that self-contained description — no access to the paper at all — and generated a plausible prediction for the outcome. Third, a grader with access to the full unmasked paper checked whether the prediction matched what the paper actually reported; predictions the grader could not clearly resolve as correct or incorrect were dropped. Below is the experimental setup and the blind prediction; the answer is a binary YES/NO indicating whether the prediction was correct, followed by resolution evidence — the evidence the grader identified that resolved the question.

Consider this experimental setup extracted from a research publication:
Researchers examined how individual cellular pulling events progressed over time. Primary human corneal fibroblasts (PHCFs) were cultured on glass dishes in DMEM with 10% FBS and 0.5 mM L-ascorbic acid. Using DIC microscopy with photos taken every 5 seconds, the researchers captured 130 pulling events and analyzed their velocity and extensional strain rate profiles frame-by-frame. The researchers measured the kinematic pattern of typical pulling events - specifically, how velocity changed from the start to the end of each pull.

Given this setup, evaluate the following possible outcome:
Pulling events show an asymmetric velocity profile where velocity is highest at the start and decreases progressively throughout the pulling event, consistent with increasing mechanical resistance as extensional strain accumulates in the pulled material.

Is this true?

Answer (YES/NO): NO